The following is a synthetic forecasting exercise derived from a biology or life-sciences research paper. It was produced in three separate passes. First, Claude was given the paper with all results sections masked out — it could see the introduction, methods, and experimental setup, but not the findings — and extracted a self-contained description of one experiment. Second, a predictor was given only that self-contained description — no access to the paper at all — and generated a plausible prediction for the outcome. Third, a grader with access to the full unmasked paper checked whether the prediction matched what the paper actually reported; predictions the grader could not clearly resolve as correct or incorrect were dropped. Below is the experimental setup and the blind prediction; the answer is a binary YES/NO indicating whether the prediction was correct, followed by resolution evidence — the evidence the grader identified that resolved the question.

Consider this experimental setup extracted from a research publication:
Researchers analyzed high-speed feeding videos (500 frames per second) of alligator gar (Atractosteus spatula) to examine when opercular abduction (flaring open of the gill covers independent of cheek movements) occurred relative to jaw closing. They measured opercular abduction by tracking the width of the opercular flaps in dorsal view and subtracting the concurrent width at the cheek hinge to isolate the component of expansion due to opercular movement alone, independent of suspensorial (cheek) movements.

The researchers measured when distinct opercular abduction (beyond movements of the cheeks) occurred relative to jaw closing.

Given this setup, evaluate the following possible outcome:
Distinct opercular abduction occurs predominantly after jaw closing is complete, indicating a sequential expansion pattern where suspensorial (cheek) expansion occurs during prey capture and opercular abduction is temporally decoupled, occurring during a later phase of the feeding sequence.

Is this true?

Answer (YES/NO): YES